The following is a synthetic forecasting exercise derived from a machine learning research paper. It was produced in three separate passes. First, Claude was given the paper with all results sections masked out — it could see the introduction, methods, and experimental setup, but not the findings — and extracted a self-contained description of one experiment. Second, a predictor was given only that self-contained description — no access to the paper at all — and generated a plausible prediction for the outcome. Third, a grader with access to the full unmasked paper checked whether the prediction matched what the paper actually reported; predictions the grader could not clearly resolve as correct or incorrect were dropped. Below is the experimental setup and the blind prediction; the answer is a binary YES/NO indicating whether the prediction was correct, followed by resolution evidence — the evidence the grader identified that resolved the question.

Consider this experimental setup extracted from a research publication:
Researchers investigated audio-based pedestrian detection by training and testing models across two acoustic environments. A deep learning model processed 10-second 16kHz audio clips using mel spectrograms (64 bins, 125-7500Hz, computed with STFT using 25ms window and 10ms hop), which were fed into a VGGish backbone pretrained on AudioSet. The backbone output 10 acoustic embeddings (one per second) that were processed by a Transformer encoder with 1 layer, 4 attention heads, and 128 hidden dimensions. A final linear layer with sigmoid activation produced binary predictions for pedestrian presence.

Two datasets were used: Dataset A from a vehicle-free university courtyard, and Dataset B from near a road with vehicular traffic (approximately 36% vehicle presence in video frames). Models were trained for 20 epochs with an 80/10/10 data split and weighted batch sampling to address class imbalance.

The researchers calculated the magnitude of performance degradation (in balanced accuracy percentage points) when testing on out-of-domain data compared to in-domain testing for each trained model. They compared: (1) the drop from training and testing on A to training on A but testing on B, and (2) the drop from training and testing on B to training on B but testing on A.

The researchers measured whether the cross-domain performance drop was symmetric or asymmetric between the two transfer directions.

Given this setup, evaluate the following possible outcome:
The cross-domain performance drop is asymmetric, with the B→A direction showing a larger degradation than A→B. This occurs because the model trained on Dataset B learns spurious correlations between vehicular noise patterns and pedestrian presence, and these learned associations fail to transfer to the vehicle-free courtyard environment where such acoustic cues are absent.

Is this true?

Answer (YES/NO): NO